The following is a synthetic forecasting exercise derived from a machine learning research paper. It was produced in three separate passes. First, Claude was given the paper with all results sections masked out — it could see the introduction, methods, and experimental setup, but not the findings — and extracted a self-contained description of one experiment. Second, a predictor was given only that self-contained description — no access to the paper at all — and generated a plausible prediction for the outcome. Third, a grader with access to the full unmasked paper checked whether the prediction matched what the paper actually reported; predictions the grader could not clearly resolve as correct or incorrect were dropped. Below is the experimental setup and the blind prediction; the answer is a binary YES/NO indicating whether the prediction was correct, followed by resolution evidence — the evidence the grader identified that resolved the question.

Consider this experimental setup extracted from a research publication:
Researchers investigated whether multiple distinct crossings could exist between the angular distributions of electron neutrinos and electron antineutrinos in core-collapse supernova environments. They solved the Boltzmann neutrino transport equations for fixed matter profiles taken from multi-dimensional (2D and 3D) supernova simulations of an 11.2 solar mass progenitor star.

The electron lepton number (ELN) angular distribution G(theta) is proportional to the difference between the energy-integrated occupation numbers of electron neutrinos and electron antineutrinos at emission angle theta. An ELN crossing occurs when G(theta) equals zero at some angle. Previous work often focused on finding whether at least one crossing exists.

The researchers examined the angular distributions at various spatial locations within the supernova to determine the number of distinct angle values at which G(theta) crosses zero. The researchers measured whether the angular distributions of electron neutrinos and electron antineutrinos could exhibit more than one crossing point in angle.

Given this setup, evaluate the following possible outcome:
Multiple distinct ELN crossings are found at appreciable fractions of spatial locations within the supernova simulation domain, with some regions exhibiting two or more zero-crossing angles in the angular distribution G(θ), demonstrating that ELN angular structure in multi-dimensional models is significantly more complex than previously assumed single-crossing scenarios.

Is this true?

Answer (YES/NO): NO